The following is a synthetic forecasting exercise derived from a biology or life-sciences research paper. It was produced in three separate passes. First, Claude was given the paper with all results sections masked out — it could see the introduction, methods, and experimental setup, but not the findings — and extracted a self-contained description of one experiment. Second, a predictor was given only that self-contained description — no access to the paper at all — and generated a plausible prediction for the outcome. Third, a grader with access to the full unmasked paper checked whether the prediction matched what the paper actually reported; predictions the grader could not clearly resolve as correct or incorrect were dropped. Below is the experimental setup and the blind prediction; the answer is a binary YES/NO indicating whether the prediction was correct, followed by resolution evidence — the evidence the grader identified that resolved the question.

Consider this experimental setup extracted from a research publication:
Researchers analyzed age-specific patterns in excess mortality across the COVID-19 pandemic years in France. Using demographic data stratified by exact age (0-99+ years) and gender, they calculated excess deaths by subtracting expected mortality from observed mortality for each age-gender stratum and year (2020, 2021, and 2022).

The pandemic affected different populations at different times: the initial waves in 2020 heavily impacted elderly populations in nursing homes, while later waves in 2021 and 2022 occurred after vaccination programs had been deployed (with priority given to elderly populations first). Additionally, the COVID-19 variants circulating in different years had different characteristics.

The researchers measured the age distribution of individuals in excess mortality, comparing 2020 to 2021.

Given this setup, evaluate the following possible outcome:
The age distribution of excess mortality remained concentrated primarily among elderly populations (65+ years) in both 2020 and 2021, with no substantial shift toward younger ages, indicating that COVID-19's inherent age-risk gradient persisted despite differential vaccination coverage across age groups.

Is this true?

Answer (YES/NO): NO